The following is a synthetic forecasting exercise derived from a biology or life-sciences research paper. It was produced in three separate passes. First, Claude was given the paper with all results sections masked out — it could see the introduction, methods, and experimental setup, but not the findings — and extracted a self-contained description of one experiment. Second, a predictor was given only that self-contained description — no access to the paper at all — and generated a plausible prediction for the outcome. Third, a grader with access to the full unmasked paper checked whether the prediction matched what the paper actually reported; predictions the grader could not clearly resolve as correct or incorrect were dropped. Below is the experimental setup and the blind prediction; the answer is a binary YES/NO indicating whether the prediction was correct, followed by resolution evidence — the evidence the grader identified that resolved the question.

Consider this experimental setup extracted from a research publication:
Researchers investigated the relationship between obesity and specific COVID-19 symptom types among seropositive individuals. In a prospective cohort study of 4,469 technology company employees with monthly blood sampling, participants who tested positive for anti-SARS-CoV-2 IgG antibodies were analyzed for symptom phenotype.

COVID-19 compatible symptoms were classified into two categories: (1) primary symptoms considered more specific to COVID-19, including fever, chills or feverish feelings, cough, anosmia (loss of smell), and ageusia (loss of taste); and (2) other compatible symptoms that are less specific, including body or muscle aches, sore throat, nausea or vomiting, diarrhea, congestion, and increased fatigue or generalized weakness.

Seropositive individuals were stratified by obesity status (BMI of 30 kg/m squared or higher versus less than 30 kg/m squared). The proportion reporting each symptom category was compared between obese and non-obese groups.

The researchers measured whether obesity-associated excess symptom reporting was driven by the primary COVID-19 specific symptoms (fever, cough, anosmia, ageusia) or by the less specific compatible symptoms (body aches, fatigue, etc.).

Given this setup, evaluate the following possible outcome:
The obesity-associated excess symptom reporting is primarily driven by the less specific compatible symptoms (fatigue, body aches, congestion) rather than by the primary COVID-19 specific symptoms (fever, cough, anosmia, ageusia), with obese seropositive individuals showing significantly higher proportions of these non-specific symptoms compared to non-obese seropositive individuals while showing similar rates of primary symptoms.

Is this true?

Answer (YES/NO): NO